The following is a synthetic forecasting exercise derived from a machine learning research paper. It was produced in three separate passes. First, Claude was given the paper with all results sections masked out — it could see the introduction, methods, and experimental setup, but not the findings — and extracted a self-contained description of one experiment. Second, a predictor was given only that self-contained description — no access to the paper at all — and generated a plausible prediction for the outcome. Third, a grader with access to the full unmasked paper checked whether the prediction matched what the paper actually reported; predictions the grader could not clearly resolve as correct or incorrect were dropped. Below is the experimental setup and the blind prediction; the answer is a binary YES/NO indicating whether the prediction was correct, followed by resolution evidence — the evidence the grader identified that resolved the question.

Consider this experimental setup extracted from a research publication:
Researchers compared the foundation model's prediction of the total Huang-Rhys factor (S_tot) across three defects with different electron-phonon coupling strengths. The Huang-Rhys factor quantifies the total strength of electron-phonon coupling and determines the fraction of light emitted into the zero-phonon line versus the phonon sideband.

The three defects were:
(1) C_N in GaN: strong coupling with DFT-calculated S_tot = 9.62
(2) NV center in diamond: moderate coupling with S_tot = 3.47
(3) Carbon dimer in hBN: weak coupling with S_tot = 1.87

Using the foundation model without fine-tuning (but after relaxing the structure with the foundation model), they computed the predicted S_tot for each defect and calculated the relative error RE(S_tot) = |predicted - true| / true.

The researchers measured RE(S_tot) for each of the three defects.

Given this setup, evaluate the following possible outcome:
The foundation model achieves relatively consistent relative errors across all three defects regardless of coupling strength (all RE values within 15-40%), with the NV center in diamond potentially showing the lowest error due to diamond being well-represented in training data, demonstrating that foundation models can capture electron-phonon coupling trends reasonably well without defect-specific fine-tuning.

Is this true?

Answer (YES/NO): NO